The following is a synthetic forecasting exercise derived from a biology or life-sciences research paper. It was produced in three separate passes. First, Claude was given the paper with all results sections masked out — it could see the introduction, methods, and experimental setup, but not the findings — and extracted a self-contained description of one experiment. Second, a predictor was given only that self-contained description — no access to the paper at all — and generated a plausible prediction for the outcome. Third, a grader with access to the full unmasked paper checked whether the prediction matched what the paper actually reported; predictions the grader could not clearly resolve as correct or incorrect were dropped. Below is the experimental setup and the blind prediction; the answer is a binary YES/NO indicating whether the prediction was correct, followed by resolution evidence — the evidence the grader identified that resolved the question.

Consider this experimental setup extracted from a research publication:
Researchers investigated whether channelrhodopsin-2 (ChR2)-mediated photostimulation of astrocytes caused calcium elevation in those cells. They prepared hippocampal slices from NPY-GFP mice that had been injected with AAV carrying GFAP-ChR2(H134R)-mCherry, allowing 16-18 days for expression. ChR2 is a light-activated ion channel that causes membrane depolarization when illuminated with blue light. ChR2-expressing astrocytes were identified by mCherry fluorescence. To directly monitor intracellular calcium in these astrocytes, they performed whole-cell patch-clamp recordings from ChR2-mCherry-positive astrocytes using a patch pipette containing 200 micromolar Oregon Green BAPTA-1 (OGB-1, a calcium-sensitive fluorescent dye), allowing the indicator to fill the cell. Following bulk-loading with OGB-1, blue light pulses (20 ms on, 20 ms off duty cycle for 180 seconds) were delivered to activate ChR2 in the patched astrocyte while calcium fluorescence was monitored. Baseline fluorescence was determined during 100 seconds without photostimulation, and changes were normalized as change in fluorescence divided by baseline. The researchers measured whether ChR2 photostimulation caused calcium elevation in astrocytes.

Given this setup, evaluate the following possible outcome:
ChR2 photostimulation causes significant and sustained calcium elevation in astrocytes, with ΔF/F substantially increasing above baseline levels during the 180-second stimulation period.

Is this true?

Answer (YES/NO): YES